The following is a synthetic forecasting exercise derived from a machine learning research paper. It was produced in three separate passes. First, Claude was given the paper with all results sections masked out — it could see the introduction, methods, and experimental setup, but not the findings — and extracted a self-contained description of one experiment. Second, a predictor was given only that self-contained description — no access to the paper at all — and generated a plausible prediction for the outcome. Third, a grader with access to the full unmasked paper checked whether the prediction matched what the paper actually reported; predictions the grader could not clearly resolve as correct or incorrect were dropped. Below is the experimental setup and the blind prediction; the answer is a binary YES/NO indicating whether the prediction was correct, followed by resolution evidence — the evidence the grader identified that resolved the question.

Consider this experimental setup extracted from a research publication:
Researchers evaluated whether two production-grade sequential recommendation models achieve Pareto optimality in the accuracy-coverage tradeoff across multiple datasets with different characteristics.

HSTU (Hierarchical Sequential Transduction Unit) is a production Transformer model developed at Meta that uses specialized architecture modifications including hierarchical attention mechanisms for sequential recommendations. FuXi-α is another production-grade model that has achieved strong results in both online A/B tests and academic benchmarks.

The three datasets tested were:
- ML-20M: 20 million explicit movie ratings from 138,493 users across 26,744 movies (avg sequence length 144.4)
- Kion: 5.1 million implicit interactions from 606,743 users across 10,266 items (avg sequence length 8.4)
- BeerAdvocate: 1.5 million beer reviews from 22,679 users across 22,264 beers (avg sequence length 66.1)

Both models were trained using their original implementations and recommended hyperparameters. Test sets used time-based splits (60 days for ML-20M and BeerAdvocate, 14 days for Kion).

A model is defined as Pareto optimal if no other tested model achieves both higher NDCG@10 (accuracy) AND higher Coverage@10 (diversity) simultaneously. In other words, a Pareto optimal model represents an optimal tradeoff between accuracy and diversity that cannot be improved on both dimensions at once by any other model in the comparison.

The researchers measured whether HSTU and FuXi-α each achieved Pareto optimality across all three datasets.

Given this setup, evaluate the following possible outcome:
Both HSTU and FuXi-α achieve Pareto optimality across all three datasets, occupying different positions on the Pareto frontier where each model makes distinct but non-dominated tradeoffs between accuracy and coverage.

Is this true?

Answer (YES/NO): NO